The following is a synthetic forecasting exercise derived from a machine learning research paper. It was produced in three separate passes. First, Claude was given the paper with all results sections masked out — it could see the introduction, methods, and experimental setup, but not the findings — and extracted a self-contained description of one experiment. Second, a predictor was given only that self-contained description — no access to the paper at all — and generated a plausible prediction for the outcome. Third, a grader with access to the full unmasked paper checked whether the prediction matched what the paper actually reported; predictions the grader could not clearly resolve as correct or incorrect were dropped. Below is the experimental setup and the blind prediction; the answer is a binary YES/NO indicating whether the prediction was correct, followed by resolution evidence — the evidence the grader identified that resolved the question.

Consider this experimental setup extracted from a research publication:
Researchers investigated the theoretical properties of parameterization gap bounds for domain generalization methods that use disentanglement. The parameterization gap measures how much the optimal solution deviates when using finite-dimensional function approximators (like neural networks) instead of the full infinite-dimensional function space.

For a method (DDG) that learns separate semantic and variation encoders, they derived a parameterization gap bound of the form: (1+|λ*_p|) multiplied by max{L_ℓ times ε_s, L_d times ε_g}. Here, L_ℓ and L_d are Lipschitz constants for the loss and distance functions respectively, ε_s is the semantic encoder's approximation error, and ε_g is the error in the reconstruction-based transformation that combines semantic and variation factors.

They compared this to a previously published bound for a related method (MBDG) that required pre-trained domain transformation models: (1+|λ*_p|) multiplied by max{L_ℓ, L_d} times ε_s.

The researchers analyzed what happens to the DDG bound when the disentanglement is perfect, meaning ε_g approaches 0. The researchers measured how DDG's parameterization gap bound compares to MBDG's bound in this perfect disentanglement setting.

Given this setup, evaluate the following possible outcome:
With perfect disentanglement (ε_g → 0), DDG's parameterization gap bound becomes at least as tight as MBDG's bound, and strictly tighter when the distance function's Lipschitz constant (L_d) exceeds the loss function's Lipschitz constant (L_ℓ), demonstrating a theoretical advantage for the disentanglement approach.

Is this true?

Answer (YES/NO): YES